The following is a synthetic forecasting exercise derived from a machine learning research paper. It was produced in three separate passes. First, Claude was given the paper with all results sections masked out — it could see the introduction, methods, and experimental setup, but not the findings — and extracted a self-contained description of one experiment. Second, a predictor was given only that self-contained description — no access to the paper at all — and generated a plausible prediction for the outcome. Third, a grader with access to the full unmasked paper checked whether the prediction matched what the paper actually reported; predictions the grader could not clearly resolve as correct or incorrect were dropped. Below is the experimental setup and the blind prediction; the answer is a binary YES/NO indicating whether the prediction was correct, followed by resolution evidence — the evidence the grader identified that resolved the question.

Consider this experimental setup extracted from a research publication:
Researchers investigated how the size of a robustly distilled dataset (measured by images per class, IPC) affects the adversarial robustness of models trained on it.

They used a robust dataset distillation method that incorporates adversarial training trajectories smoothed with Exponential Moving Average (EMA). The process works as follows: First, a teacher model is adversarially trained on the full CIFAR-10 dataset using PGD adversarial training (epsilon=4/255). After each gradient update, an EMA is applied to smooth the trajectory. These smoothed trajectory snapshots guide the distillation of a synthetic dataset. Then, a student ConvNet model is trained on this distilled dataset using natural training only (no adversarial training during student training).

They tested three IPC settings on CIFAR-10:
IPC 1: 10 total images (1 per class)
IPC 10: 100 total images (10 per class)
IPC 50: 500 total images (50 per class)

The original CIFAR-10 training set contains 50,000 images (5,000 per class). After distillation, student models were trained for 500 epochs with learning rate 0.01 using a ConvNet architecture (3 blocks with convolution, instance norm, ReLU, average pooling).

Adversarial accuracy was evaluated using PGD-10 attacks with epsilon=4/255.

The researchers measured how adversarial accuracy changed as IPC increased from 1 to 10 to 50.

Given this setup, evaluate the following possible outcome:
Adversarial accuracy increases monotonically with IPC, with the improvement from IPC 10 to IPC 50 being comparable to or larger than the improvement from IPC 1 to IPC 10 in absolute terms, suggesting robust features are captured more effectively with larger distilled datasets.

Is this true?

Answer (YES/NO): NO